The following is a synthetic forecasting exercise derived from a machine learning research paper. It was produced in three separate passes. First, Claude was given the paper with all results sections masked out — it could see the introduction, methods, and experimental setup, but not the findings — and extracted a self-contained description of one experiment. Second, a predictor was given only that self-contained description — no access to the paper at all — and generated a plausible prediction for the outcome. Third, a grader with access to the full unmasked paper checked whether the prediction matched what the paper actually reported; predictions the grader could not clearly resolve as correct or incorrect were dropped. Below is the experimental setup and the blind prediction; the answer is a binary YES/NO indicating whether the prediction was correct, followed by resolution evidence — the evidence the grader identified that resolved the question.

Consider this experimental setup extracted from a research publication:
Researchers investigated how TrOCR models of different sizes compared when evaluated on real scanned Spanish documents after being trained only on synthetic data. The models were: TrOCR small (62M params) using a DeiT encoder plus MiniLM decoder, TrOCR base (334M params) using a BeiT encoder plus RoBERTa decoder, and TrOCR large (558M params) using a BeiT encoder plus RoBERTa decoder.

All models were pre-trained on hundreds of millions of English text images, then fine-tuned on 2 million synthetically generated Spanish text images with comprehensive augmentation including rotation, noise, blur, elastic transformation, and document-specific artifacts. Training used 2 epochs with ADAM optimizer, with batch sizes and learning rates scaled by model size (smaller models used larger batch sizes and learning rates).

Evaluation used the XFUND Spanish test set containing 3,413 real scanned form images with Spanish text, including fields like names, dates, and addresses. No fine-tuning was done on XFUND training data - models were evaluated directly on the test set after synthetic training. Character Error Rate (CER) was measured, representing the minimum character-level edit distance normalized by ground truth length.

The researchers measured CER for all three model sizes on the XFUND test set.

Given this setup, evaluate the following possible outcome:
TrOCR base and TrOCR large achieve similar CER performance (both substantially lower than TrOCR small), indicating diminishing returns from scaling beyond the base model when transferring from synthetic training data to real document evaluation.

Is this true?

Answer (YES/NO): NO